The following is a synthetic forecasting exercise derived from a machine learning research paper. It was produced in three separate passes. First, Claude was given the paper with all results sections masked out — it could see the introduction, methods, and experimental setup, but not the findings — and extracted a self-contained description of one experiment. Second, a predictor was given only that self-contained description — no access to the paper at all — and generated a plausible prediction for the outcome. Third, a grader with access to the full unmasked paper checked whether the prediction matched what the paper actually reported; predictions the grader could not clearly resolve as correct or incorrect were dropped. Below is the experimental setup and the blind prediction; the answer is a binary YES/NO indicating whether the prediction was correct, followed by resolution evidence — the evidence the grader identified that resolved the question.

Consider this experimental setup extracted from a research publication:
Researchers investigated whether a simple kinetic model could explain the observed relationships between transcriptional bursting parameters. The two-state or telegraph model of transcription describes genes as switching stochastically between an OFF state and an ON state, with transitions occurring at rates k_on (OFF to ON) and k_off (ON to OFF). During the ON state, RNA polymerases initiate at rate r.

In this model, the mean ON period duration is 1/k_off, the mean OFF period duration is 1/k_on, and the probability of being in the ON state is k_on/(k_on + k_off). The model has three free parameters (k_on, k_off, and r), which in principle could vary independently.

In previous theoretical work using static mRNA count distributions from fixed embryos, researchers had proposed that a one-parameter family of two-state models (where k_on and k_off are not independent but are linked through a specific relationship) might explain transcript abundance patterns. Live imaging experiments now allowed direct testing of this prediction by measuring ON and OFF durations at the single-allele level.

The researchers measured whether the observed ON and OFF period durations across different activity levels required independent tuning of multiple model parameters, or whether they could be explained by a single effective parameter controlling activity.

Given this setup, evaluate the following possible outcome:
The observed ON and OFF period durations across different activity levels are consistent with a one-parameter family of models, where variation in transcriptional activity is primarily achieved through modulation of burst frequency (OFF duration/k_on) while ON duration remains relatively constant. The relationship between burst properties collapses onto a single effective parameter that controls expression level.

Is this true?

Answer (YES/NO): NO